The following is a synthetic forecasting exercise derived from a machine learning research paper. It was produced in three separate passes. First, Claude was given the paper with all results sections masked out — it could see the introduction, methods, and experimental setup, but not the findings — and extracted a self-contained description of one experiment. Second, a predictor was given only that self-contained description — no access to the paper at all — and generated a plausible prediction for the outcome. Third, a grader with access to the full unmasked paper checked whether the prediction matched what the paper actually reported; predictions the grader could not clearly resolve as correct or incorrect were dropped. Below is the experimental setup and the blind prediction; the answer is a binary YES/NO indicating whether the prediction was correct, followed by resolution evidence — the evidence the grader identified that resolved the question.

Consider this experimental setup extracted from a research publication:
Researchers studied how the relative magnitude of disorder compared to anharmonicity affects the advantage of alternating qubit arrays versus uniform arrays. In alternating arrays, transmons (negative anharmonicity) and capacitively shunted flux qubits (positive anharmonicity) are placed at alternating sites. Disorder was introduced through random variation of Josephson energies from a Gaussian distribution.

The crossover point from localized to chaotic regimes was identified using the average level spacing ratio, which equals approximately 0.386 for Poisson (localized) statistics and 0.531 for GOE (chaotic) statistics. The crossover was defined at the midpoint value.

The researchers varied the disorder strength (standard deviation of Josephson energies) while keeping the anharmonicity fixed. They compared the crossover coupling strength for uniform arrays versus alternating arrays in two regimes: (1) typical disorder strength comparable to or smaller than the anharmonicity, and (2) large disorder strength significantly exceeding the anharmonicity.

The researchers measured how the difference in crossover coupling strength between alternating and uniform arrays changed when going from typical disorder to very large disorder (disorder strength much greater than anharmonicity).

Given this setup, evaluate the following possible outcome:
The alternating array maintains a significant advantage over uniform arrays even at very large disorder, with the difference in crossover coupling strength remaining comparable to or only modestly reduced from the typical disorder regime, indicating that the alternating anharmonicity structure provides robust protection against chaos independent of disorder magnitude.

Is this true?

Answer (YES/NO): NO